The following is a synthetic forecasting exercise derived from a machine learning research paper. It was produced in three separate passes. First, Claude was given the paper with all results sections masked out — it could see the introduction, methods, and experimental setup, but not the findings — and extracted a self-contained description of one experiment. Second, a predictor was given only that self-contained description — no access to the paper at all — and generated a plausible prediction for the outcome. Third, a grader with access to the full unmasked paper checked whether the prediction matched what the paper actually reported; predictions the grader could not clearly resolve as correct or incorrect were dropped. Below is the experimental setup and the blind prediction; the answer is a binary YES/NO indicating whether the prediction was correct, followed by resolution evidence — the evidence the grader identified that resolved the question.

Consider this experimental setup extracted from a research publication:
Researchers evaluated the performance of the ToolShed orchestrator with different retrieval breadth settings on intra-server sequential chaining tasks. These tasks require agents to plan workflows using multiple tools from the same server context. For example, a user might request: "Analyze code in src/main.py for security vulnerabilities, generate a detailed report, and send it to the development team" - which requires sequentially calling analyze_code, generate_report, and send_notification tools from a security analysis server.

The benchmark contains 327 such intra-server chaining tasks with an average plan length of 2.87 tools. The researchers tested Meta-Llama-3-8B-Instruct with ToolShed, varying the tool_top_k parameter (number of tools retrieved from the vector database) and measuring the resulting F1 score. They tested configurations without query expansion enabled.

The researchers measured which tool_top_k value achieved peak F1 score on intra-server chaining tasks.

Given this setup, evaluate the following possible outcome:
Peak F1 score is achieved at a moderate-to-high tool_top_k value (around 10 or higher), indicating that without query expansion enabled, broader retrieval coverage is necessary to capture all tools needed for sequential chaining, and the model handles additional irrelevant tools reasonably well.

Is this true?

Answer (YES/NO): NO